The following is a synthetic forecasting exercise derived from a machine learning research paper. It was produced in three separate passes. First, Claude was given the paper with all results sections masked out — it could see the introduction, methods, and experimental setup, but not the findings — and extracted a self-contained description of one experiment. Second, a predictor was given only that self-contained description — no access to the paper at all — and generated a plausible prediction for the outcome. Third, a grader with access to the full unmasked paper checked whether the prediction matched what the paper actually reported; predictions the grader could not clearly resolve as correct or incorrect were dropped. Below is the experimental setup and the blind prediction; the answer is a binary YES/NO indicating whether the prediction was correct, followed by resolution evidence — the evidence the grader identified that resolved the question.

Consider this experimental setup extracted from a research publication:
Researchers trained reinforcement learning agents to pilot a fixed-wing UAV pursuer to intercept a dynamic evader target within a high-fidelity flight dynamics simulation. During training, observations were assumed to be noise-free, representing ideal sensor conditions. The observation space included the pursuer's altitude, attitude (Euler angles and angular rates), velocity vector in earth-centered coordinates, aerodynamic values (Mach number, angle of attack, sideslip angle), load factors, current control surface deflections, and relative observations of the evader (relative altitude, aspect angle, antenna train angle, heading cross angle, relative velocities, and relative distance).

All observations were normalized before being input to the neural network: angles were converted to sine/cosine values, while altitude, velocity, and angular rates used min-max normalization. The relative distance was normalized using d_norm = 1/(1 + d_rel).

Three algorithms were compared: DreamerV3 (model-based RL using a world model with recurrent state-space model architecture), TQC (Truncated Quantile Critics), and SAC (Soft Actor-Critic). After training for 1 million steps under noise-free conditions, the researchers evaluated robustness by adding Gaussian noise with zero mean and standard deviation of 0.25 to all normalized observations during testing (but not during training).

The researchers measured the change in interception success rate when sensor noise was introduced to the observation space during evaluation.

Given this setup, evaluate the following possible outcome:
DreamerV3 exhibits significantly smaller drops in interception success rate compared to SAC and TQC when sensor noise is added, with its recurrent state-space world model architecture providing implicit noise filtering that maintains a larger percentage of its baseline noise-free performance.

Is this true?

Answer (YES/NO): YES